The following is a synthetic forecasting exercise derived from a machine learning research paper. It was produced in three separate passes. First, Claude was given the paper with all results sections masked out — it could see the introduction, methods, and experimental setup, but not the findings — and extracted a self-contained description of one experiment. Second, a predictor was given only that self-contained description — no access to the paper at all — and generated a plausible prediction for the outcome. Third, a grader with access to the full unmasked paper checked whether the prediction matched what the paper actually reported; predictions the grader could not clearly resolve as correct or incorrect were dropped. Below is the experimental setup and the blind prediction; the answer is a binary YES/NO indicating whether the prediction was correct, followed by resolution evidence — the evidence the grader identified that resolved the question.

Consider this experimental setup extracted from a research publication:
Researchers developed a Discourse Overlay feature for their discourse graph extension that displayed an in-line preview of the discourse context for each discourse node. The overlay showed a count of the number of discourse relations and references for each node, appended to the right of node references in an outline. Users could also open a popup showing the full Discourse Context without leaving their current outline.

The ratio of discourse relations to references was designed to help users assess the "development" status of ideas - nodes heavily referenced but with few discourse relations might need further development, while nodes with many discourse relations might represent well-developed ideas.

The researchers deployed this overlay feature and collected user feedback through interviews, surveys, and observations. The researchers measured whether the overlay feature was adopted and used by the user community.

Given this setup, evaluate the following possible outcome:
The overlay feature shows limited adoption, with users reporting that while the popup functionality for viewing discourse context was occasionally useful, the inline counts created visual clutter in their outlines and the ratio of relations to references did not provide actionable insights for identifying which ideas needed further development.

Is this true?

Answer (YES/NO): NO